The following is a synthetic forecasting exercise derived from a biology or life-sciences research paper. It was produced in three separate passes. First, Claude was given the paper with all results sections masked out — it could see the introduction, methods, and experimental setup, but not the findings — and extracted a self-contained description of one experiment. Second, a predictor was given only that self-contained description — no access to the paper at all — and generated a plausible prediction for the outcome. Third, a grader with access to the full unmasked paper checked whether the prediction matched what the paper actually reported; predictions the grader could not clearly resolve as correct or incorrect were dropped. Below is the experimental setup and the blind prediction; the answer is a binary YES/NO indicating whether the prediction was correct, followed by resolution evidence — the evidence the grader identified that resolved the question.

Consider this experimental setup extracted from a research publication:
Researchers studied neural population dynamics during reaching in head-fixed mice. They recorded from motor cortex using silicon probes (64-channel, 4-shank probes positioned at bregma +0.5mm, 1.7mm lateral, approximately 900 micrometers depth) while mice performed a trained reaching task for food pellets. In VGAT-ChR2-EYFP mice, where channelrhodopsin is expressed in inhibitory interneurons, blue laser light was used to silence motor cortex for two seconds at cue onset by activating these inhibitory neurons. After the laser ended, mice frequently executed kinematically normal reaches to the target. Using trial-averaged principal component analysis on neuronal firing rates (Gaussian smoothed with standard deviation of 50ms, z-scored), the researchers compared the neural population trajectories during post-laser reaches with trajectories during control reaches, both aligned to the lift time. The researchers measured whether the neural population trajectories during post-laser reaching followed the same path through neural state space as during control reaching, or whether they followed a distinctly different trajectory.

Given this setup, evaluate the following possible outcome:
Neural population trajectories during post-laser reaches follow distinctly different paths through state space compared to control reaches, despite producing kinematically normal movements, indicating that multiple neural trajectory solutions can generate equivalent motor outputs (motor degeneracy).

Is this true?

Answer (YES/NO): NO